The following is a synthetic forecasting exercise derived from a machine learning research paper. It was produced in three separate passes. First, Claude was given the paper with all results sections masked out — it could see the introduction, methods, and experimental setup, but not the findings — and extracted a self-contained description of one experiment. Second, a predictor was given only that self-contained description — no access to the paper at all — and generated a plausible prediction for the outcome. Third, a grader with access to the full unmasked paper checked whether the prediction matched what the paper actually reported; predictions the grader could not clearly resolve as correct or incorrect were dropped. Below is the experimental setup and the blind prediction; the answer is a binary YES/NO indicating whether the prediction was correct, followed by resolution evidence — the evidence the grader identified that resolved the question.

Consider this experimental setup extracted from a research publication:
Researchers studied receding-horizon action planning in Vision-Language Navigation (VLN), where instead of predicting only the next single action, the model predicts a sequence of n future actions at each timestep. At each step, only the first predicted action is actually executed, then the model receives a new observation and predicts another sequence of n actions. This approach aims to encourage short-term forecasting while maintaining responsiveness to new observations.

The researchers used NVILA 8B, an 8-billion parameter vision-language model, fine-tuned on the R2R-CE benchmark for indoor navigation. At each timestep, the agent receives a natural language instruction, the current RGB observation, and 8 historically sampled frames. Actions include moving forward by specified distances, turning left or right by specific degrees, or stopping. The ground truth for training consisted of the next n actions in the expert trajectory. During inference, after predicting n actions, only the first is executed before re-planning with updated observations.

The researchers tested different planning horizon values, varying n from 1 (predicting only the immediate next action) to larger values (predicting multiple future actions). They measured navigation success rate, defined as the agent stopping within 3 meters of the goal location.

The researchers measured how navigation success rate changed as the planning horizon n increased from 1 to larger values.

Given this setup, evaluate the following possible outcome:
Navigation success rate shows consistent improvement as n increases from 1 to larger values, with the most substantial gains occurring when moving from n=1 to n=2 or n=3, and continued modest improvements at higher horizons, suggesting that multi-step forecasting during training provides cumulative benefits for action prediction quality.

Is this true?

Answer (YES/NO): NO